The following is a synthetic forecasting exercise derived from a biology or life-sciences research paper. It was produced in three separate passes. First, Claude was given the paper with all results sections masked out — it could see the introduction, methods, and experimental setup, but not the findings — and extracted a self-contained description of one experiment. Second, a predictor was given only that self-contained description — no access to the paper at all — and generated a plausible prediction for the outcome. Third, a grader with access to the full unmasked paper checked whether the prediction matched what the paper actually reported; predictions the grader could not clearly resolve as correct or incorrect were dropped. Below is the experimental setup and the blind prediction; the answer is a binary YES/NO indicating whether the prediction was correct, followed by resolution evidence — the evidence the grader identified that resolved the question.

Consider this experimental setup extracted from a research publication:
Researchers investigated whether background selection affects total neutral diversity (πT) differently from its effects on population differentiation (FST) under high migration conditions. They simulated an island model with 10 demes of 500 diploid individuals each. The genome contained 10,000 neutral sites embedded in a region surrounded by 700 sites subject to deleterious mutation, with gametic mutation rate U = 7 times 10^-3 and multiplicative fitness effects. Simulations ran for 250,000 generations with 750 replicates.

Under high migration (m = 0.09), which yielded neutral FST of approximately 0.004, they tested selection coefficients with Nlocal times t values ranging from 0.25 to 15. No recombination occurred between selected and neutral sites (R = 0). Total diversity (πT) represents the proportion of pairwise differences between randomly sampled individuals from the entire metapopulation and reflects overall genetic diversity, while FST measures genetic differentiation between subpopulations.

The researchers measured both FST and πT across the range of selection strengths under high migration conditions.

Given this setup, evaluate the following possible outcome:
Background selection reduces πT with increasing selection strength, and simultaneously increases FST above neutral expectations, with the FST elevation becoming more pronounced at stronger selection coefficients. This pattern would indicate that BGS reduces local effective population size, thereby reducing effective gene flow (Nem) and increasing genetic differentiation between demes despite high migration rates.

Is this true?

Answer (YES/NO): NO